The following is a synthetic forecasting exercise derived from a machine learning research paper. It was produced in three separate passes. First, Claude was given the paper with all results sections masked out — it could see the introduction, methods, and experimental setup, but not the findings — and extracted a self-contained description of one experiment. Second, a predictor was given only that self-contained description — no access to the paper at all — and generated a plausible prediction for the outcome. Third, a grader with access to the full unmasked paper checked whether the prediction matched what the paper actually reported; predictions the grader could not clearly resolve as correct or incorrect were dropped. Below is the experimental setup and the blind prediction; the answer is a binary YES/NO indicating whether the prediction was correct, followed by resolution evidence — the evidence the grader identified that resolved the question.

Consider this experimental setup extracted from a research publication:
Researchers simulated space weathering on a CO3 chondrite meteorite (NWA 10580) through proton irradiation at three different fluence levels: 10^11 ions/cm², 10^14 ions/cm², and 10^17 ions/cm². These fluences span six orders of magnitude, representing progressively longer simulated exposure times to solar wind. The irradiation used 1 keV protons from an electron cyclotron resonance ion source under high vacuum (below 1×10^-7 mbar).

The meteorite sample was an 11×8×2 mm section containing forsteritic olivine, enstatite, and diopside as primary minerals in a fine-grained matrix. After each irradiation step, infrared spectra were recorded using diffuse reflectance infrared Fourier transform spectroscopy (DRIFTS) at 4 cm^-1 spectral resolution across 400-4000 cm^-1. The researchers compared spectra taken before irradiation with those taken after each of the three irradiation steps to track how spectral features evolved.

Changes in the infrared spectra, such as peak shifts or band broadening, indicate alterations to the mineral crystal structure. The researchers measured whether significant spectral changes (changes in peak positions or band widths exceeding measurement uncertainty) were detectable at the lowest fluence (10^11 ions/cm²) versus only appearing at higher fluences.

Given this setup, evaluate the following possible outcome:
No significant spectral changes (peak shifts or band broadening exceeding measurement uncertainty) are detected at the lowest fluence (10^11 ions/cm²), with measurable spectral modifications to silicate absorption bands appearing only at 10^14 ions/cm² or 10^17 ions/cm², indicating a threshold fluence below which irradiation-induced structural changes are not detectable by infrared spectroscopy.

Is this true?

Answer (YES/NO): NO